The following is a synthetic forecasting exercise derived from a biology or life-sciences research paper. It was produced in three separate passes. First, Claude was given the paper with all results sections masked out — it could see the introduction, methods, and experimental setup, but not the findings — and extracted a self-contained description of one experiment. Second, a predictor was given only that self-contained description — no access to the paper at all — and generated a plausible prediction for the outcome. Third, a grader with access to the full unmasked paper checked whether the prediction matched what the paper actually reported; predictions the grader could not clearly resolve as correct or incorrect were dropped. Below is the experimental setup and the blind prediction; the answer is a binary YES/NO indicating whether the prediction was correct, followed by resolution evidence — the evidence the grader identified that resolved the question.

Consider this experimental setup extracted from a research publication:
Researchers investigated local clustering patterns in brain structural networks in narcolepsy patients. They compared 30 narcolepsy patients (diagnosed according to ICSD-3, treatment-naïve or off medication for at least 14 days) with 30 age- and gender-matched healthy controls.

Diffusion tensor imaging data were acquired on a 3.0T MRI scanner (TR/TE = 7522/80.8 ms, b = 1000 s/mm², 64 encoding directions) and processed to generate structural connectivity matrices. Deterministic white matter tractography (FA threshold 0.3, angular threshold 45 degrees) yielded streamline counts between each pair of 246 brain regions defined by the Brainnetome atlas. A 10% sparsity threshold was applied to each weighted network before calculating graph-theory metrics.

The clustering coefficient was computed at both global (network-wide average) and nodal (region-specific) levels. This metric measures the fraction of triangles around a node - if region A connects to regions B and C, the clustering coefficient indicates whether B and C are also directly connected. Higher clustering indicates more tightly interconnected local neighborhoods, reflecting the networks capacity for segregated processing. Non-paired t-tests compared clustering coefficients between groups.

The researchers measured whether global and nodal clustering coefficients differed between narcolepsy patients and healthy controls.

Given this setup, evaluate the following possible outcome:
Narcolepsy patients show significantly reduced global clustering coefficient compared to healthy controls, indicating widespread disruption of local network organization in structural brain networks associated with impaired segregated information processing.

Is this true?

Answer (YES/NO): NO